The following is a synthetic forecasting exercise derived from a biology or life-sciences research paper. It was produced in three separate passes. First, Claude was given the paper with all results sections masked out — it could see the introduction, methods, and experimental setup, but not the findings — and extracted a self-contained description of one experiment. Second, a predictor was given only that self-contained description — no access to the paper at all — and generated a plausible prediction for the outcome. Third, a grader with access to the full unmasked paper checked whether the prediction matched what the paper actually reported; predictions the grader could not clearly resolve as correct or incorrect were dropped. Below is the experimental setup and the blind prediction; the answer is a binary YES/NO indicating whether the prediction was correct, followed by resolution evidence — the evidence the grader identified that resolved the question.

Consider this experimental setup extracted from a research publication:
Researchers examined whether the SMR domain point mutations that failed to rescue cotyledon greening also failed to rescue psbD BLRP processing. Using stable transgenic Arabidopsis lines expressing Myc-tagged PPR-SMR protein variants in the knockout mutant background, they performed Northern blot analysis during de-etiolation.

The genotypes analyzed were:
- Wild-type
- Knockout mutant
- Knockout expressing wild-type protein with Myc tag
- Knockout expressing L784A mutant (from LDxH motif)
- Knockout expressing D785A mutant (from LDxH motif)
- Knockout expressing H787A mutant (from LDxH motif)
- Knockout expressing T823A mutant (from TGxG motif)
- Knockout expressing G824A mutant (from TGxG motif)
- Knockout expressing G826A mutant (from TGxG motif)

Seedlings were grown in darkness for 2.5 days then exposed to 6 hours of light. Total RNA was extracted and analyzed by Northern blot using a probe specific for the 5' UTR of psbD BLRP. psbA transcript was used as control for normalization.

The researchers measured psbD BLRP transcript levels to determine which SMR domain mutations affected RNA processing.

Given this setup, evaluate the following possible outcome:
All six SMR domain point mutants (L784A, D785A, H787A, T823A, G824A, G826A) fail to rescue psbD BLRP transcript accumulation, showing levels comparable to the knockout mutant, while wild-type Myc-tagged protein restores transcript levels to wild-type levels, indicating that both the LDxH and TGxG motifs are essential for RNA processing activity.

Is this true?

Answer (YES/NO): NO